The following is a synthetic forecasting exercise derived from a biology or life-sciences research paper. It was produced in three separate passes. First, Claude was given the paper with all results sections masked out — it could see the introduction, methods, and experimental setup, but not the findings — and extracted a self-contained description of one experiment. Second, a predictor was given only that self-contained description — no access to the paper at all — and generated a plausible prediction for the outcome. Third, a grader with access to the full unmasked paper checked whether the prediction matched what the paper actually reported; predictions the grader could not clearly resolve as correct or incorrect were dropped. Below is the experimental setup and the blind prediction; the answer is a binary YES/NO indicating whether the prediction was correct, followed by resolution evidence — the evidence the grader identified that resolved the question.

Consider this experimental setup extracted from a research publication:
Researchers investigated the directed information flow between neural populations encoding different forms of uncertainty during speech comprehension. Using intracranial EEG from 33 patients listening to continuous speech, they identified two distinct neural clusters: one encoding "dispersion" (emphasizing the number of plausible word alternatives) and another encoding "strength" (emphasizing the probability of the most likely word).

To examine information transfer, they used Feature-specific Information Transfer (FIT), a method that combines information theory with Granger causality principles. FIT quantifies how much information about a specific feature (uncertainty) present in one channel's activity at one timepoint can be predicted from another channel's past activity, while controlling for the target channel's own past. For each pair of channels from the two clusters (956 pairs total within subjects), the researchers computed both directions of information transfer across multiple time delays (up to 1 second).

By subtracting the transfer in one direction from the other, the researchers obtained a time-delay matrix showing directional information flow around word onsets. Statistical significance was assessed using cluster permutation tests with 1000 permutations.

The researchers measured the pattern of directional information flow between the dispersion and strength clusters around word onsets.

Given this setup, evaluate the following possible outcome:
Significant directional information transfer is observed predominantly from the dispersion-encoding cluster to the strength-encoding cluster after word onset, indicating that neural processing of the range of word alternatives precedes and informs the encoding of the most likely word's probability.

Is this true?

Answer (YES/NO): NO